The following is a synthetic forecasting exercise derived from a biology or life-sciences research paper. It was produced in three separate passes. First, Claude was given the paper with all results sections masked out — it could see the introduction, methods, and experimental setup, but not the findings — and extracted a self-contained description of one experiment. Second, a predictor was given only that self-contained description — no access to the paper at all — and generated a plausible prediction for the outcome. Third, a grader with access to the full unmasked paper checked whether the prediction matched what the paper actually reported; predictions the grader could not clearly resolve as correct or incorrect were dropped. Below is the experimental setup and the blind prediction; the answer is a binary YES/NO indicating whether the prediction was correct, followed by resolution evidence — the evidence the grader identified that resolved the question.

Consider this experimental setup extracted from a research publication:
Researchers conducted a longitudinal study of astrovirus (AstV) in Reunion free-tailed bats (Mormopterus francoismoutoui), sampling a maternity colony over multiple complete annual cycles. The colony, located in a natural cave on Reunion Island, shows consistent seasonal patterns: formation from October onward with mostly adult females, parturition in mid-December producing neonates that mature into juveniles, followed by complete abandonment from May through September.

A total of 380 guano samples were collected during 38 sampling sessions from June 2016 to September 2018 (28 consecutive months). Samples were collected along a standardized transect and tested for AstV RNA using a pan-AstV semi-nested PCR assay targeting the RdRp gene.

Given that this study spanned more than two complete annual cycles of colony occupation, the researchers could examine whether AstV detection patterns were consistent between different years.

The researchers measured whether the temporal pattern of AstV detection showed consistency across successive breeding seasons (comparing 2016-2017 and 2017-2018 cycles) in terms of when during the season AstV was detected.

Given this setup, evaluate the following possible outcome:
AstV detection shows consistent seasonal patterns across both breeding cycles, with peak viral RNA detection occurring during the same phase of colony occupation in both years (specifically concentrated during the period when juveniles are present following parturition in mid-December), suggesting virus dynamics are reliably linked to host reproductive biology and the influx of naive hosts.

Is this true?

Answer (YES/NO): YES